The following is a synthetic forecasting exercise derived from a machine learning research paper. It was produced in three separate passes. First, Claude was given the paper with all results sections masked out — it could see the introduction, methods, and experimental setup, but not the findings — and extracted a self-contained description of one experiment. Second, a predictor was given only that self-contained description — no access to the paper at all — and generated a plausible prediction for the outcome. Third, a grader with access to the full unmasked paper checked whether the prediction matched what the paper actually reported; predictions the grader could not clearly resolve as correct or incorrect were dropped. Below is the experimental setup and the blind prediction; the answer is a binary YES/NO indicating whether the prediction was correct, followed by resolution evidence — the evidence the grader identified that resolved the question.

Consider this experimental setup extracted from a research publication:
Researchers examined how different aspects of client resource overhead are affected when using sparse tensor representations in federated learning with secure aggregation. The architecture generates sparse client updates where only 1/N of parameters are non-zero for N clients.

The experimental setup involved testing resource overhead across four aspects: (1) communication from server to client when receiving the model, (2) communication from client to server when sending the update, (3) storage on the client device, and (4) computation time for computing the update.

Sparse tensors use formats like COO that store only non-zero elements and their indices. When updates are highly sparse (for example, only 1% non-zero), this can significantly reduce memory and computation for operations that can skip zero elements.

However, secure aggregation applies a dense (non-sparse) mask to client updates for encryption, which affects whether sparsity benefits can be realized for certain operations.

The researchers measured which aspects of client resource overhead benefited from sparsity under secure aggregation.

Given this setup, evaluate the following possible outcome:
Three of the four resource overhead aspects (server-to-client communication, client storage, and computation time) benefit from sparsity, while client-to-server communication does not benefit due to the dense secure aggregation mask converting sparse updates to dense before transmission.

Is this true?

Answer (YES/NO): YES